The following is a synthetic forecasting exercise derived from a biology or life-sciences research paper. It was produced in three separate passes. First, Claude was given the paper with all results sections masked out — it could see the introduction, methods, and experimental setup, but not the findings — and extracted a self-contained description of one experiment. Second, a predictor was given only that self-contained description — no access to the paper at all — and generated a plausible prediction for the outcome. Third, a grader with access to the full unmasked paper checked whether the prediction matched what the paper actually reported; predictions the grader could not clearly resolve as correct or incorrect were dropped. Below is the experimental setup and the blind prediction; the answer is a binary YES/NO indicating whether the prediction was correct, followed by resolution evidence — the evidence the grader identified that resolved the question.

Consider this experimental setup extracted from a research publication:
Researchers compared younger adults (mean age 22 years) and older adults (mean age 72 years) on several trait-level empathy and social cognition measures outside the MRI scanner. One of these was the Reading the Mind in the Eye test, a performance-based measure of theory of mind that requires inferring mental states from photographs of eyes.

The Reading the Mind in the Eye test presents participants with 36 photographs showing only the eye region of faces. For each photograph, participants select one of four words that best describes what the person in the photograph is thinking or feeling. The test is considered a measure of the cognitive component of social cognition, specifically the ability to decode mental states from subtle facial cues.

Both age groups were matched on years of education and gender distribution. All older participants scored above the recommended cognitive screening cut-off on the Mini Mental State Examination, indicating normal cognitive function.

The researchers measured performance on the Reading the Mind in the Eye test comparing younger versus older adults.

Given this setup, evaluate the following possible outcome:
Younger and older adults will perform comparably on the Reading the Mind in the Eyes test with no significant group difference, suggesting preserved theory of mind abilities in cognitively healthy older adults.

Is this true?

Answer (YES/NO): YES